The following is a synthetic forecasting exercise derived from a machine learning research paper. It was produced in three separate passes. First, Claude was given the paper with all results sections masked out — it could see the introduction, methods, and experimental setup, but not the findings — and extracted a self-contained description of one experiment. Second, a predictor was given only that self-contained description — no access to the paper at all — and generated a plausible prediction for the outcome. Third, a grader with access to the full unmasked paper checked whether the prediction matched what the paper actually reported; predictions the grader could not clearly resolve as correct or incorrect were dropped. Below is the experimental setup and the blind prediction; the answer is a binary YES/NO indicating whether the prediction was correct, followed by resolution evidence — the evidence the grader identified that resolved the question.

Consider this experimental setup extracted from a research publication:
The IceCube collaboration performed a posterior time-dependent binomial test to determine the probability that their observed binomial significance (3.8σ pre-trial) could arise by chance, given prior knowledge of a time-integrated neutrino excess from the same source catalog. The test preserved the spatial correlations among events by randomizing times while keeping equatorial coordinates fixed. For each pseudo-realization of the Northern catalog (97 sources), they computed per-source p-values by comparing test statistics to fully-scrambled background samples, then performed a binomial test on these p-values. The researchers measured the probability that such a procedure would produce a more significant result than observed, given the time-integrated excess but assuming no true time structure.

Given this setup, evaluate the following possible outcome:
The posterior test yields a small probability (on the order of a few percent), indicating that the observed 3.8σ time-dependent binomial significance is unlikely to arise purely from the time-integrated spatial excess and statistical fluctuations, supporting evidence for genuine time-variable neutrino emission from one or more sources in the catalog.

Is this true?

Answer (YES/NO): YES